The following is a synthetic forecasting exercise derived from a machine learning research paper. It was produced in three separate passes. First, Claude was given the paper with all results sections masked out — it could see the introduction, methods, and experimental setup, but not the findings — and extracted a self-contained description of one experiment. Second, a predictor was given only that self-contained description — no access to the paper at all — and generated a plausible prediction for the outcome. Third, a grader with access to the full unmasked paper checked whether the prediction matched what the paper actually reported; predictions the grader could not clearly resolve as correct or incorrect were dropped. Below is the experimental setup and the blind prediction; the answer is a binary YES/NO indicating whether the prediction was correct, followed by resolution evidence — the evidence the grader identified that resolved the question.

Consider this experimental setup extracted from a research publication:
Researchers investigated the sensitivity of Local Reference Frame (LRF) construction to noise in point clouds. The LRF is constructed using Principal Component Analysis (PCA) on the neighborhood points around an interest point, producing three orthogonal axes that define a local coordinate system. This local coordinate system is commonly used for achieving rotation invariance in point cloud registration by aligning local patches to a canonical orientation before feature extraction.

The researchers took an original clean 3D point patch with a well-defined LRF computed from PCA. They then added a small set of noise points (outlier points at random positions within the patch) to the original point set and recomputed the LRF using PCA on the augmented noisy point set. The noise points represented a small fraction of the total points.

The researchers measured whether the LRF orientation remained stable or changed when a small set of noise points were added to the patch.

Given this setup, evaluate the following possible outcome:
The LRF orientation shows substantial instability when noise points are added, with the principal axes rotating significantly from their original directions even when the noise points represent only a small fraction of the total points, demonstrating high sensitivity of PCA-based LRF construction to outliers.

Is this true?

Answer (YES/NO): YES